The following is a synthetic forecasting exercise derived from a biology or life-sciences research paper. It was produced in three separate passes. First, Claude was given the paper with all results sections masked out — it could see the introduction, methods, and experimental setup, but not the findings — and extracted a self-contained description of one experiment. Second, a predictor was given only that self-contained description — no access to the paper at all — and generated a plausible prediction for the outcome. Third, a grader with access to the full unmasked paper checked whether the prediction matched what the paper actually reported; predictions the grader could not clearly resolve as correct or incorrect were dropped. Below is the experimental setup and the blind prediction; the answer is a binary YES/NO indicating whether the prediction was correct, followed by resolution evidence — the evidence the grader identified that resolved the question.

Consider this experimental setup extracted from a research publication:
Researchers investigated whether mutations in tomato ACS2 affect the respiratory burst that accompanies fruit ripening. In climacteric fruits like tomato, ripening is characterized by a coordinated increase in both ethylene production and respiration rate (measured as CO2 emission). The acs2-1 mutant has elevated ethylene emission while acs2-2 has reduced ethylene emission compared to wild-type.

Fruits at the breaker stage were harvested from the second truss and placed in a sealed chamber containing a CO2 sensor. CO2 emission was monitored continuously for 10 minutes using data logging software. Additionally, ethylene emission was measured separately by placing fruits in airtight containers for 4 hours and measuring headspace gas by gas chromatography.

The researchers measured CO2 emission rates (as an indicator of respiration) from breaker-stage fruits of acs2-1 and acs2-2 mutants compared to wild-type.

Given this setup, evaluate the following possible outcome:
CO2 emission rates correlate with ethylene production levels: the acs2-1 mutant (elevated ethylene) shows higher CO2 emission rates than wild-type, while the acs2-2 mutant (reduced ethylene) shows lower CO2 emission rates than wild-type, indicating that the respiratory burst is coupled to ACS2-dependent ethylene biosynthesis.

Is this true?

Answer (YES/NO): YES